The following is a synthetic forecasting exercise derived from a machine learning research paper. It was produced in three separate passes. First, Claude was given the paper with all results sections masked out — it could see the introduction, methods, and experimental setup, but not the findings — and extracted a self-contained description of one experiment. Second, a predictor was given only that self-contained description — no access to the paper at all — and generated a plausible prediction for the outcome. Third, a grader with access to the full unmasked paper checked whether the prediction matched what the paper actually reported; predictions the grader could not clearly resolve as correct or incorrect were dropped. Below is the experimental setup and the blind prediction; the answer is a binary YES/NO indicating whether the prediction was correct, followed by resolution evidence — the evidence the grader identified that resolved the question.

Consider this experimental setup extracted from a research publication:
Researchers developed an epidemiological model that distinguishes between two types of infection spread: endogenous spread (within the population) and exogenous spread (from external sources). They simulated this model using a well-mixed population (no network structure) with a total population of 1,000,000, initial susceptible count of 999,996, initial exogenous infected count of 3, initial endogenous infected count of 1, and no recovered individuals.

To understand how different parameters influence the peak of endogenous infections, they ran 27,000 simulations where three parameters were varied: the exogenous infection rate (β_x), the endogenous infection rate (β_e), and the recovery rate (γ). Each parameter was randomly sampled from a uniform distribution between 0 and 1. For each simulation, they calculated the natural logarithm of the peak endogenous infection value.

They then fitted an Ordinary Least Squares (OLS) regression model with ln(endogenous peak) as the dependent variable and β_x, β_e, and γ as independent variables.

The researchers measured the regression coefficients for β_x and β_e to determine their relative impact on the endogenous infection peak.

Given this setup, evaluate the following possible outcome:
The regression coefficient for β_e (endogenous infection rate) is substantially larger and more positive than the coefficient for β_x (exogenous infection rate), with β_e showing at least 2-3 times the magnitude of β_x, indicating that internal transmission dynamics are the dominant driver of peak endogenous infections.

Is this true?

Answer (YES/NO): NO